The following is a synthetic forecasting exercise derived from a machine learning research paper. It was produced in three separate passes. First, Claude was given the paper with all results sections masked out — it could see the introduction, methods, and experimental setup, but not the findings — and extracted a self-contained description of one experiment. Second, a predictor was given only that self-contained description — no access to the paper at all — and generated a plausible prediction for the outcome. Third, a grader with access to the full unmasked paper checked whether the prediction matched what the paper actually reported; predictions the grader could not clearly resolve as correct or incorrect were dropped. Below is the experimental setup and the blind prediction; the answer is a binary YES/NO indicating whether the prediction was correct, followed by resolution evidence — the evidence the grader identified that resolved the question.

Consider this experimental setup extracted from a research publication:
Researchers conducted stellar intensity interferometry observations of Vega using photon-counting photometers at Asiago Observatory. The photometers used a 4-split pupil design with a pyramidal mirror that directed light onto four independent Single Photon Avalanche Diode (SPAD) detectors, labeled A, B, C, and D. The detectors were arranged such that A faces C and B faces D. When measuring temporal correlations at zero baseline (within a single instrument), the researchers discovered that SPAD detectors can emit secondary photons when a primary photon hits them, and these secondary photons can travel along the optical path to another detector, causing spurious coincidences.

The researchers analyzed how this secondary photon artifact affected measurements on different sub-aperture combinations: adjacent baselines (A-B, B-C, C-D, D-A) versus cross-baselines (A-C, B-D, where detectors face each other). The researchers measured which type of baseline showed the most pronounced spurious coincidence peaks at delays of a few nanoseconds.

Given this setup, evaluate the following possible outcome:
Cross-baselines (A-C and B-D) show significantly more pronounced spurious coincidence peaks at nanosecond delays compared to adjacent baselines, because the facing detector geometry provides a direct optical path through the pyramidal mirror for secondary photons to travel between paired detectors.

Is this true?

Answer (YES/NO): YES